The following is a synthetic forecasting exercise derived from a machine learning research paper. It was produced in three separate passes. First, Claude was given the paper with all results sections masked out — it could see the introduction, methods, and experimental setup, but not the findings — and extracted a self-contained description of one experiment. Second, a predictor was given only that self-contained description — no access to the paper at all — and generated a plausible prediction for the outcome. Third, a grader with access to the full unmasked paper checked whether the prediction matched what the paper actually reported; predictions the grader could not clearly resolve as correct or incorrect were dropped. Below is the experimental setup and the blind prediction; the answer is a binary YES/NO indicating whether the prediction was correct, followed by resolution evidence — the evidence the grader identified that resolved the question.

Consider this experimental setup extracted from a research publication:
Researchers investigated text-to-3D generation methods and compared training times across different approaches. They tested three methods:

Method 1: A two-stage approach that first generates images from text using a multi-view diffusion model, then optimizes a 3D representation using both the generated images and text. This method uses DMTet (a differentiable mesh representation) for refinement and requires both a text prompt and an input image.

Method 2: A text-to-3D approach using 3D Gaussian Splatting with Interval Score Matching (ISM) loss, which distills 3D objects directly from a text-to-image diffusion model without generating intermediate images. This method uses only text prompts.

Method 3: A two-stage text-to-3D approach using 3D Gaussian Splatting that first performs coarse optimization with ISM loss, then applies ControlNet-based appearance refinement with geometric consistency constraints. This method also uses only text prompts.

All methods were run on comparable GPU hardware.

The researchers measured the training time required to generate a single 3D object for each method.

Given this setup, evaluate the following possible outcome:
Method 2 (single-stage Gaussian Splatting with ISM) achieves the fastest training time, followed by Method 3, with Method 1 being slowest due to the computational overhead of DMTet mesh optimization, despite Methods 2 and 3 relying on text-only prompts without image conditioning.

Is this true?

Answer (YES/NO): NO